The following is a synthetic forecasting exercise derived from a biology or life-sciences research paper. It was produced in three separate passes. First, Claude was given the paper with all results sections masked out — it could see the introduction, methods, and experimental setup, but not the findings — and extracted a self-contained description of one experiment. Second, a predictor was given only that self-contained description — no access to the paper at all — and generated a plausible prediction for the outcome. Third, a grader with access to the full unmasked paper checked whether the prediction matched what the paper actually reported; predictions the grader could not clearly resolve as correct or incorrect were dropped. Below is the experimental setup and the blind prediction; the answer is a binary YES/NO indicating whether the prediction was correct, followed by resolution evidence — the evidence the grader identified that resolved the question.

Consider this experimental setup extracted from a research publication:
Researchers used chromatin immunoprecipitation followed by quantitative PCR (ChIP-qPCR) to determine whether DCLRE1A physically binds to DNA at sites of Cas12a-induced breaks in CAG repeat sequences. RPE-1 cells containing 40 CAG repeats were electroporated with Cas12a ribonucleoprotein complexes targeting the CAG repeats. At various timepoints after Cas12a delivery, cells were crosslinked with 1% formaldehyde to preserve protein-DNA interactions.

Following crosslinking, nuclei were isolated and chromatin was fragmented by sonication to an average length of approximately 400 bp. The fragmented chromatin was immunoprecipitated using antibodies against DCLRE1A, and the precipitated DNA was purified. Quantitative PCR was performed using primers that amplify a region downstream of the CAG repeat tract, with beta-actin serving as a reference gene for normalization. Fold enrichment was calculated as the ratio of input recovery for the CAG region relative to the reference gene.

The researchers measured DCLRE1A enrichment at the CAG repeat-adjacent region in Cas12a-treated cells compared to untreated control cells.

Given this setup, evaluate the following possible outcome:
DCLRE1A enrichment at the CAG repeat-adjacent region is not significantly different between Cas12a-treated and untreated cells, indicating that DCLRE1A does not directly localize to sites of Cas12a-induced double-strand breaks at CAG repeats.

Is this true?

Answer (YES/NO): NO